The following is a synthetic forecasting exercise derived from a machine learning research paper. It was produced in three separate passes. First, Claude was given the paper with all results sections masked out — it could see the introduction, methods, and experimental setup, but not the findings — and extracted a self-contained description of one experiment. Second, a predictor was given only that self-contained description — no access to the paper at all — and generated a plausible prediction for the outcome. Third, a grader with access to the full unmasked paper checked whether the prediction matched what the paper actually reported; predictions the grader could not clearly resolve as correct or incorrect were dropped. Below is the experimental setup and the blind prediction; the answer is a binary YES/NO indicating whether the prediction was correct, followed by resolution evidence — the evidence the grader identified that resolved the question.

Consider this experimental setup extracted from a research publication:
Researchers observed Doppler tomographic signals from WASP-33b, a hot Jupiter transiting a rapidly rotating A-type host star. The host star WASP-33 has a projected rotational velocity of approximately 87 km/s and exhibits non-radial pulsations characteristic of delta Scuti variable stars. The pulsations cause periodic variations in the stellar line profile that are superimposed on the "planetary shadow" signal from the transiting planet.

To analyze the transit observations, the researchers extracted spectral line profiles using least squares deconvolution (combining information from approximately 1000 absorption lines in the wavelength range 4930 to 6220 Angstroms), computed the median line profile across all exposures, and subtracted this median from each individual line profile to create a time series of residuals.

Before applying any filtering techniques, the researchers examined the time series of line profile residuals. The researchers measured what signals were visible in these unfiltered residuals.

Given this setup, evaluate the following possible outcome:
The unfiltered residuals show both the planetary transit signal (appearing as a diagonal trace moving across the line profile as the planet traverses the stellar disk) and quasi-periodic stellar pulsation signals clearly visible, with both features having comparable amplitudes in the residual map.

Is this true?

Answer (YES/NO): NO